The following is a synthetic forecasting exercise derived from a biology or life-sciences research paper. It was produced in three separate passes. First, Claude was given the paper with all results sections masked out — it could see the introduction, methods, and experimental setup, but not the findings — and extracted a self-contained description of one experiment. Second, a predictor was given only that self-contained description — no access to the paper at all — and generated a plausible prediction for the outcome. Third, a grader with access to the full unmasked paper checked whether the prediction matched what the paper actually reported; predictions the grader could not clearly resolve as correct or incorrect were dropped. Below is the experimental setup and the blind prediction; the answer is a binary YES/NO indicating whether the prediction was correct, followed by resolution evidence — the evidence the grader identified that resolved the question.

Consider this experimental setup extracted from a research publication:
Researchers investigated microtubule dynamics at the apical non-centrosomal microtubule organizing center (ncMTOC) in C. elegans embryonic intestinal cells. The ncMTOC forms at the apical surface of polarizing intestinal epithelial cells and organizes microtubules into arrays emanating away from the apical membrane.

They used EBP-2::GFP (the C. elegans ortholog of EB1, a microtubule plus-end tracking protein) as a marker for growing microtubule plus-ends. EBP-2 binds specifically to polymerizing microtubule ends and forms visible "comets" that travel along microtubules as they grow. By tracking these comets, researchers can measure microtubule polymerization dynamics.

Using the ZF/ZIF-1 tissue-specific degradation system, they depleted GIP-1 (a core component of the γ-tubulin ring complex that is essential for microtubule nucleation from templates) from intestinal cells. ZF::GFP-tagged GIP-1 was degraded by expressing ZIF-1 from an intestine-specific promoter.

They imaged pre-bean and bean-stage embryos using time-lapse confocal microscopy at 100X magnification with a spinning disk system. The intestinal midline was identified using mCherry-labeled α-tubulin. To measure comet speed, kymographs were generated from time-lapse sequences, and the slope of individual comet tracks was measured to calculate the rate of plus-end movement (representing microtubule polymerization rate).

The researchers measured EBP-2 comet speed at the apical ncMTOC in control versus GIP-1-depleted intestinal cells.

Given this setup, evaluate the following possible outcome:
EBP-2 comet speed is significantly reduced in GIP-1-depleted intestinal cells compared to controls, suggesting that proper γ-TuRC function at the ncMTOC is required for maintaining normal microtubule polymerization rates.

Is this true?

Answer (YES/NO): NO